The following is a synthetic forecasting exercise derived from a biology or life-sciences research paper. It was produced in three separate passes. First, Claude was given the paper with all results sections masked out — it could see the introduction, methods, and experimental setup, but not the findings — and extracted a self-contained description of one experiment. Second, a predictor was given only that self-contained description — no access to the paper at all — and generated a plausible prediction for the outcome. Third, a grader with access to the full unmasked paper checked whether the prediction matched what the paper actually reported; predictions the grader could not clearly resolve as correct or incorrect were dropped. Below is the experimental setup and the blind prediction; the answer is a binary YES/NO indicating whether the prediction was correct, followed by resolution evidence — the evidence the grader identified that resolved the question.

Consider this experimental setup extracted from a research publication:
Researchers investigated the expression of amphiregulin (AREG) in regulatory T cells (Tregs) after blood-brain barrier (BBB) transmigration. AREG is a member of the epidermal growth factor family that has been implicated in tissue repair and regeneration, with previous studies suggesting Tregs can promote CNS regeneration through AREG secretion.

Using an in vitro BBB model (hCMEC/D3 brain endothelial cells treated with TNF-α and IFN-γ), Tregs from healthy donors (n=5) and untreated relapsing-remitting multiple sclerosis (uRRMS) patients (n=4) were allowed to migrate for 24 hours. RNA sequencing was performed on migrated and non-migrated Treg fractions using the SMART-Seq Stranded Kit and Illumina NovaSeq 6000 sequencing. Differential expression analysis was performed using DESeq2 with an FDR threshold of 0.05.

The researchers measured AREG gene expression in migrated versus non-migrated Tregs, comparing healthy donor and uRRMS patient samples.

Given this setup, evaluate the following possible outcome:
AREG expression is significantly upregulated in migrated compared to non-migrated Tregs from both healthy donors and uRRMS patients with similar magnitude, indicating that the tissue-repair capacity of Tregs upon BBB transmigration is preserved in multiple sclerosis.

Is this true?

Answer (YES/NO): NO